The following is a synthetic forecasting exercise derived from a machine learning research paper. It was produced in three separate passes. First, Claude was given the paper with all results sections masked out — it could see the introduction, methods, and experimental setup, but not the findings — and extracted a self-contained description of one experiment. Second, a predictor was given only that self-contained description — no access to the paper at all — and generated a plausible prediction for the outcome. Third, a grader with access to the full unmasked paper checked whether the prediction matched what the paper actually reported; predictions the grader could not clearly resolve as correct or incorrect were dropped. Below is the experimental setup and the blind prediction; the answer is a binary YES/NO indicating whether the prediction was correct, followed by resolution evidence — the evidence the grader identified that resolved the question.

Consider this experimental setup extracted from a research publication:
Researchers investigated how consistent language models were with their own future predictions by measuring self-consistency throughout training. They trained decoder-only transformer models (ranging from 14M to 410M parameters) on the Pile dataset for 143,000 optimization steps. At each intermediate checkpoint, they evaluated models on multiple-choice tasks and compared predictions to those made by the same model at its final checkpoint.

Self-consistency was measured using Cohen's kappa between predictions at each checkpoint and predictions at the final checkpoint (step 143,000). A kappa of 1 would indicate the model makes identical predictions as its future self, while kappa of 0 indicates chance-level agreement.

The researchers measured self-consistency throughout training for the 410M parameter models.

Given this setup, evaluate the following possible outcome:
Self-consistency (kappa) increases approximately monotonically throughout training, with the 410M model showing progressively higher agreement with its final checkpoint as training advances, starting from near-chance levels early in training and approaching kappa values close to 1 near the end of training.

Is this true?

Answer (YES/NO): NO